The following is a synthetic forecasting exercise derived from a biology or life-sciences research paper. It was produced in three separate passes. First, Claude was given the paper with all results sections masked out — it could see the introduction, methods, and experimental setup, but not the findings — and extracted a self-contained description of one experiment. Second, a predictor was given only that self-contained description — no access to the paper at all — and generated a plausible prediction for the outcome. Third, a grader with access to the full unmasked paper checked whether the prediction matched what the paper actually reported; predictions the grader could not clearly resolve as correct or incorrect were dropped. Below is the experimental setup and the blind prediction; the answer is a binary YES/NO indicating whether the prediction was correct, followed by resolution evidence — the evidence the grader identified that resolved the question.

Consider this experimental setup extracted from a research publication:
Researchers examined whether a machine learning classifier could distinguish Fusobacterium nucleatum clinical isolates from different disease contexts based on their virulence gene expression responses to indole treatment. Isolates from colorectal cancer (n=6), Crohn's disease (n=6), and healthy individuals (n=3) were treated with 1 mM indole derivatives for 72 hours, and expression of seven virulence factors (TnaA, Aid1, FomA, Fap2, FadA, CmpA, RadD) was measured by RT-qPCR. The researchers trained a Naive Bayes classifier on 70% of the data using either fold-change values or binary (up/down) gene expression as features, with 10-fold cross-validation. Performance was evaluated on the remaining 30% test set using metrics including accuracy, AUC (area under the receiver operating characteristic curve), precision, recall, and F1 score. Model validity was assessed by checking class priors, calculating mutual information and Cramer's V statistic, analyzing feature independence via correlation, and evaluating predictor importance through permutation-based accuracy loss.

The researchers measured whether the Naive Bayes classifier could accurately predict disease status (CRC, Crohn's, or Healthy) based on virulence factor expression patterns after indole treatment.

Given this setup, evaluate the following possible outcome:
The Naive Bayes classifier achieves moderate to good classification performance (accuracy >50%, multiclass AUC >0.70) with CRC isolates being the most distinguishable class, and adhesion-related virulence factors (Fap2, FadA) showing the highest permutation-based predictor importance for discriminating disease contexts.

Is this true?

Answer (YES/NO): NO